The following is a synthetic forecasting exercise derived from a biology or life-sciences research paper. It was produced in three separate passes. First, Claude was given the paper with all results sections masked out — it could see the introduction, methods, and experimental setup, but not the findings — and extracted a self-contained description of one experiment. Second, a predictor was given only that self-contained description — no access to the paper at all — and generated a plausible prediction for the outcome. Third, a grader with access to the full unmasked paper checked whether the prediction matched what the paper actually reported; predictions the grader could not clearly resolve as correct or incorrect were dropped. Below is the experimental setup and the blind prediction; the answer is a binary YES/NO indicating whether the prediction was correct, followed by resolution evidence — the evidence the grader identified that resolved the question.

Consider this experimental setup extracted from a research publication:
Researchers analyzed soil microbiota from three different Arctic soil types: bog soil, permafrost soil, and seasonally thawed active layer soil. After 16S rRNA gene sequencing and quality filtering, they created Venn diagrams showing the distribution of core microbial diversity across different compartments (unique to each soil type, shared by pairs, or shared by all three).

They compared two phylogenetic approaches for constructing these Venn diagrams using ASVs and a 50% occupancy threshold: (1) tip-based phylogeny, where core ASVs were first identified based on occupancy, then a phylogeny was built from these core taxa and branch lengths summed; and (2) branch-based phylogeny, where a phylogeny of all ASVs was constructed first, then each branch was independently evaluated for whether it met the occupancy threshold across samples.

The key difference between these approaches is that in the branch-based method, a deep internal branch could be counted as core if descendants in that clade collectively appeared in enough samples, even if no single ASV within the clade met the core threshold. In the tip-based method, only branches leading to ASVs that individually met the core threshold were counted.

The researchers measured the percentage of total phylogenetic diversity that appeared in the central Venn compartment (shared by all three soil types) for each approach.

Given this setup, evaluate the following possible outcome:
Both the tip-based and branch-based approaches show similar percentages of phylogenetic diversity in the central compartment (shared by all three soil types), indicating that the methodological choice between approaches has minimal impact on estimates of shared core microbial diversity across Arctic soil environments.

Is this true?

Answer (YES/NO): NO